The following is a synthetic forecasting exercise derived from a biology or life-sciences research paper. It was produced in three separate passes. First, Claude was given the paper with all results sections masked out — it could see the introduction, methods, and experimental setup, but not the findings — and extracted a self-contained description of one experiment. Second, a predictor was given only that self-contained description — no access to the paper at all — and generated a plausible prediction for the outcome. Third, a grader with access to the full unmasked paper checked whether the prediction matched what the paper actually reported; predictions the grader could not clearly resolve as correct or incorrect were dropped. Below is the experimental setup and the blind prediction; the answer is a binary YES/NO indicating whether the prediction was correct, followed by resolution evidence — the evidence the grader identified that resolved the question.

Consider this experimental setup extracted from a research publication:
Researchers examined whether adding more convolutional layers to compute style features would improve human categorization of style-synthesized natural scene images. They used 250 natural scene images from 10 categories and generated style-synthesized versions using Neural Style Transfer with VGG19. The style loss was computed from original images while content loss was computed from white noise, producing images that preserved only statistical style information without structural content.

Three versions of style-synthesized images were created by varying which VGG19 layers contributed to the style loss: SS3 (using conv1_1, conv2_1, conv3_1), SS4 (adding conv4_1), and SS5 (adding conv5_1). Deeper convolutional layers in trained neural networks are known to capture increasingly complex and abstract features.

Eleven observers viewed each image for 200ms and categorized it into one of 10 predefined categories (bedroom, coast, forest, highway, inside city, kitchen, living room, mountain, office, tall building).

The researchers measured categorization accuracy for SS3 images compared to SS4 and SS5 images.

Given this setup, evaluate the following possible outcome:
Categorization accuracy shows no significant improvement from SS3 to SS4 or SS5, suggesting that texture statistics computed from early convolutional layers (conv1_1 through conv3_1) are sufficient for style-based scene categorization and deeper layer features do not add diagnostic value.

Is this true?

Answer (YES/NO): NO